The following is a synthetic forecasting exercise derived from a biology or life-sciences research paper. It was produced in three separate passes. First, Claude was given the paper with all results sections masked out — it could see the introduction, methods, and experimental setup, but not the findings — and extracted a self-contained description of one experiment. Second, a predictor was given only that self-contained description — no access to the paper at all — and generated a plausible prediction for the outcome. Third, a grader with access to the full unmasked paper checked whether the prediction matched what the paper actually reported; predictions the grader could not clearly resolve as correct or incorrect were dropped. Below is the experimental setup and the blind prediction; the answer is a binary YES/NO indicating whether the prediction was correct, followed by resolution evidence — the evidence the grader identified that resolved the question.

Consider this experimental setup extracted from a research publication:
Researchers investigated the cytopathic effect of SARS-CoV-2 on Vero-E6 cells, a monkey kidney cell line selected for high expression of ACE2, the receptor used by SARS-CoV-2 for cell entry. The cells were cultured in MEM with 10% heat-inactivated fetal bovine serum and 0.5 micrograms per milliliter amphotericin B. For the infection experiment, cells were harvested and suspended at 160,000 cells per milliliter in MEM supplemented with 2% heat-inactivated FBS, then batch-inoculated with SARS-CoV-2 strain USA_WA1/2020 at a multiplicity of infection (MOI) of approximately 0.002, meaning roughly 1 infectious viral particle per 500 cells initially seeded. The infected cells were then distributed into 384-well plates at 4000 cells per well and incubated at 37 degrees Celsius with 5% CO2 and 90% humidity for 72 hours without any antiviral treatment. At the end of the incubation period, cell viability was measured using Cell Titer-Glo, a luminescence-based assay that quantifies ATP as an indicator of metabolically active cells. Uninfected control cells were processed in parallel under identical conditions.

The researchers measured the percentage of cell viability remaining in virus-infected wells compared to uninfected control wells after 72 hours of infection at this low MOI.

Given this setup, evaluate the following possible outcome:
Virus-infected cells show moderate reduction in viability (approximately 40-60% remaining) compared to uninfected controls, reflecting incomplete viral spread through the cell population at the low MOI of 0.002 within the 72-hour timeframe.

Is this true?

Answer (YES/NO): NO